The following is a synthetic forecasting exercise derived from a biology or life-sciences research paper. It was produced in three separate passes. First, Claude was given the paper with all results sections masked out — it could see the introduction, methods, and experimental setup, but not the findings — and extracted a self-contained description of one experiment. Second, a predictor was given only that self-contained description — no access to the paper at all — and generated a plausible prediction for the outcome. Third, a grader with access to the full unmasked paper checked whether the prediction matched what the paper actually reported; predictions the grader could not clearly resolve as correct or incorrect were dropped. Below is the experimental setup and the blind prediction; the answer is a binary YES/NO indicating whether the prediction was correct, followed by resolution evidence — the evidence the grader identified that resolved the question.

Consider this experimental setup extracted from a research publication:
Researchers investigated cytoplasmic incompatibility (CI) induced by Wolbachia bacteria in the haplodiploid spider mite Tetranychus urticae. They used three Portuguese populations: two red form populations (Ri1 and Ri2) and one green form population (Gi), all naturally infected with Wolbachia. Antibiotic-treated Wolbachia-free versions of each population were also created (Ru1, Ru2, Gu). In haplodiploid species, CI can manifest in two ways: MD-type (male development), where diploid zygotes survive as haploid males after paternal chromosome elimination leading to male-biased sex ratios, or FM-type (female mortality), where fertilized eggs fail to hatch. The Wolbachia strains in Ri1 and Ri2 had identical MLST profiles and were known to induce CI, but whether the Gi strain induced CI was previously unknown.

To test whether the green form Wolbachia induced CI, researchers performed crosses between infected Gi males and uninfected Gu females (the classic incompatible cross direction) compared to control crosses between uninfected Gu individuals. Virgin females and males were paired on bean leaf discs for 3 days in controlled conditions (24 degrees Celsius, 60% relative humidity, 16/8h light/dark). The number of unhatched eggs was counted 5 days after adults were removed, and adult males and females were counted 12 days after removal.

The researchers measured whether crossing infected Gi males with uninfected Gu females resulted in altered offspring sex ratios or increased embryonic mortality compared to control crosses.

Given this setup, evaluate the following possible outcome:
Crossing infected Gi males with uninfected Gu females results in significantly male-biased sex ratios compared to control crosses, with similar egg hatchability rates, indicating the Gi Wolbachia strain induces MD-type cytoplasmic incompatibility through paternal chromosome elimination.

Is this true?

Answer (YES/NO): NO